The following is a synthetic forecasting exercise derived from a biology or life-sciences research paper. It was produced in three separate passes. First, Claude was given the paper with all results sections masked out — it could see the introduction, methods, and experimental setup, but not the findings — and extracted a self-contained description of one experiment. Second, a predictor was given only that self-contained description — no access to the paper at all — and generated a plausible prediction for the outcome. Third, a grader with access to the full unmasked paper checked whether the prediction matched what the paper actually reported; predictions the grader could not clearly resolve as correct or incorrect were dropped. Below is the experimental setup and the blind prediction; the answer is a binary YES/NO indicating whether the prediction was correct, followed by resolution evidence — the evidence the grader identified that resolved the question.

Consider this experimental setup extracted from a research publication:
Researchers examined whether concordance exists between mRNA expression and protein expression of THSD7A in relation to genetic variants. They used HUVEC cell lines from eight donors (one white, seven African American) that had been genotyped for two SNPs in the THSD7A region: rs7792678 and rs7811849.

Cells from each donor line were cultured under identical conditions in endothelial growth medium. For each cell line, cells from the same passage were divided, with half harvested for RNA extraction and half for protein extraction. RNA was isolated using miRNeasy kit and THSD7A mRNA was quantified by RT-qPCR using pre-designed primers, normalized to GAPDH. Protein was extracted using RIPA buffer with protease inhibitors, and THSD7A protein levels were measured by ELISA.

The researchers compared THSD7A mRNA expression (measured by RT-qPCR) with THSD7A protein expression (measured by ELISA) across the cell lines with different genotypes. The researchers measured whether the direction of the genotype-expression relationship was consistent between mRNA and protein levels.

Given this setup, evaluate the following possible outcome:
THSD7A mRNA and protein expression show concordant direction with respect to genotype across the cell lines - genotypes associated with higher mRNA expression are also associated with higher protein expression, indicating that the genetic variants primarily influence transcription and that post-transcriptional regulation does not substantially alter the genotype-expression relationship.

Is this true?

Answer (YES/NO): YES